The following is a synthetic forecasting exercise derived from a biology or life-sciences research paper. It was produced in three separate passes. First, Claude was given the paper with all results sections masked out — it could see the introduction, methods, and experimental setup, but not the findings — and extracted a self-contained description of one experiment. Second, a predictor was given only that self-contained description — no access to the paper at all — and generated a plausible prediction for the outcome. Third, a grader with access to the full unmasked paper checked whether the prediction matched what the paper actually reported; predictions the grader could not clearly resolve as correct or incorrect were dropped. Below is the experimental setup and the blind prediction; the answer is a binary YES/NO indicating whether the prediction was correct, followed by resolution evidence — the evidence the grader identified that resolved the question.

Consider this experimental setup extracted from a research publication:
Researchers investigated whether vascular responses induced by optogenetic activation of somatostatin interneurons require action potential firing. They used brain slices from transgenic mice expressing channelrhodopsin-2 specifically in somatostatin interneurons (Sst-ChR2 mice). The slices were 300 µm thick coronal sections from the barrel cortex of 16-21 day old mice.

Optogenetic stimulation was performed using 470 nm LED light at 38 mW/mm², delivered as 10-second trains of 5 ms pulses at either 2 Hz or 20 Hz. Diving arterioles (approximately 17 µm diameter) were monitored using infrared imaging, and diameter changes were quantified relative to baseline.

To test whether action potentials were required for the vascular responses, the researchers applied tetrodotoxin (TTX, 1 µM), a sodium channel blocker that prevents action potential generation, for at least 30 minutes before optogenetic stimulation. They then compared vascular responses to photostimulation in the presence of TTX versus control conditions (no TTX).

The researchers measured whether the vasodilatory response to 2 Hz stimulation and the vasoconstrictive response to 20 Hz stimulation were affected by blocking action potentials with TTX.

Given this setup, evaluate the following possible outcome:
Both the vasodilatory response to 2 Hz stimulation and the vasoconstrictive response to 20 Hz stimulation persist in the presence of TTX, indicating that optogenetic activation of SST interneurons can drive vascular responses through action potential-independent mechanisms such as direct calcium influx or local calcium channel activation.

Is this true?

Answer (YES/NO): NO